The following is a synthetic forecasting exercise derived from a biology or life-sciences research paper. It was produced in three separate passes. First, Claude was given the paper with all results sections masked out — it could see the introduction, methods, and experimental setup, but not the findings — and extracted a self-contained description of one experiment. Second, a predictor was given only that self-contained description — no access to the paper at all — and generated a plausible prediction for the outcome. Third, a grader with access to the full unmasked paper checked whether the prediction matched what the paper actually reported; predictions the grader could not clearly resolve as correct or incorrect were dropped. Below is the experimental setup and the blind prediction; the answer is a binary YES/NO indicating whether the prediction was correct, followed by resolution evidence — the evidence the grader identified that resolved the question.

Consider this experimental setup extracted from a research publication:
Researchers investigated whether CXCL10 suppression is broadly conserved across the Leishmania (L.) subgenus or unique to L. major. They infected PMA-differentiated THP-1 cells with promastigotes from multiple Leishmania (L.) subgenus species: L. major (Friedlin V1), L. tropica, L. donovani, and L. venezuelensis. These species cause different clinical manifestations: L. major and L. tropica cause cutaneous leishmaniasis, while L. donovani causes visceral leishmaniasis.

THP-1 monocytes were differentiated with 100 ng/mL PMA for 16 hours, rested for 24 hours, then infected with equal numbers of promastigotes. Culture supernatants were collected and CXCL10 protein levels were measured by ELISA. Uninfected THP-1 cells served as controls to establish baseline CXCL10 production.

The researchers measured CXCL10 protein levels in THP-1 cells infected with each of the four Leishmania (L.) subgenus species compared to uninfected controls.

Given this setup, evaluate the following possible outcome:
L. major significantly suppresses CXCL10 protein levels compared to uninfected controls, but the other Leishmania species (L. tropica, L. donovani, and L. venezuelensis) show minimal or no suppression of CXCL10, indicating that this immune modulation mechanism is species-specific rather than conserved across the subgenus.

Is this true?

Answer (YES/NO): NO